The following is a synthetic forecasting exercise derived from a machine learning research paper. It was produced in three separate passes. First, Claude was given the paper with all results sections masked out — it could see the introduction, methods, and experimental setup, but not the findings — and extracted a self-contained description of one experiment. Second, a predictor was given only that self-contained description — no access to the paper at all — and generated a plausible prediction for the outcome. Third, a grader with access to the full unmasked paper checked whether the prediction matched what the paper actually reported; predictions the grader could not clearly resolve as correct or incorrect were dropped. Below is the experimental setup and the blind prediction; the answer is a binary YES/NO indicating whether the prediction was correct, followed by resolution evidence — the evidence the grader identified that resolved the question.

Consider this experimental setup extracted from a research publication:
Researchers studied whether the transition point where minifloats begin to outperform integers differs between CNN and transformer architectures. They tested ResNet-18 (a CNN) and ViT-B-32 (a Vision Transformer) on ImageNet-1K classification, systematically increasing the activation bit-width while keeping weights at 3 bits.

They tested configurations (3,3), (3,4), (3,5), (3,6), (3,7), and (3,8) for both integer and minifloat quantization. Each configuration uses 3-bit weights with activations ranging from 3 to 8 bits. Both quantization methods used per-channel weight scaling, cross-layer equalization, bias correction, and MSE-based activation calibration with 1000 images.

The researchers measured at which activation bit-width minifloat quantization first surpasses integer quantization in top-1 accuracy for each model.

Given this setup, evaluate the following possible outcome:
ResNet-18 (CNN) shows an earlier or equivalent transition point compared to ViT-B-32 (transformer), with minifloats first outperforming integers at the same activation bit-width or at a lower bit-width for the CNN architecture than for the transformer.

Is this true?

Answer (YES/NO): NO